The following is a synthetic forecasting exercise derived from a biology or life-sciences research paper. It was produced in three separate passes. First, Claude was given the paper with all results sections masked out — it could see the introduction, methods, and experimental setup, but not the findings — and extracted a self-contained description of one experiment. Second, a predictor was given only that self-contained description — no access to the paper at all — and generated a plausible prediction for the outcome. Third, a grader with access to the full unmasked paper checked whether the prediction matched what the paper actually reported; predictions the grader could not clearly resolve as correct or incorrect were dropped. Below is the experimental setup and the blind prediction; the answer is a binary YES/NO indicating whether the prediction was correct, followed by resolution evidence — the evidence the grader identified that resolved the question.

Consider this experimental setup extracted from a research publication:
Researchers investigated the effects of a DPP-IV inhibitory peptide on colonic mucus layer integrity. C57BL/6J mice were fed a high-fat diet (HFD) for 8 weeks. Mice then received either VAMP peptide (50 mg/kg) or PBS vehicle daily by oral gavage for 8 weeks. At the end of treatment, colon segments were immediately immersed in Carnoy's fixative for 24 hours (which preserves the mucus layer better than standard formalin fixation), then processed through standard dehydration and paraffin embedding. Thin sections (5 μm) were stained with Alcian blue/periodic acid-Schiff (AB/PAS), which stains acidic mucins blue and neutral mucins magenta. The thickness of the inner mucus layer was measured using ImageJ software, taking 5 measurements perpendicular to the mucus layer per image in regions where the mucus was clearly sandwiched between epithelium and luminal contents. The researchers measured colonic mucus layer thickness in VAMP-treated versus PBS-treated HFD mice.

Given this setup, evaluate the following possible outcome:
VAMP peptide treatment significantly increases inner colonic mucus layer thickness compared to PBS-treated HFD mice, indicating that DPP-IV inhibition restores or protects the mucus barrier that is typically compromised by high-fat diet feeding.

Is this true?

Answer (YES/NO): YES